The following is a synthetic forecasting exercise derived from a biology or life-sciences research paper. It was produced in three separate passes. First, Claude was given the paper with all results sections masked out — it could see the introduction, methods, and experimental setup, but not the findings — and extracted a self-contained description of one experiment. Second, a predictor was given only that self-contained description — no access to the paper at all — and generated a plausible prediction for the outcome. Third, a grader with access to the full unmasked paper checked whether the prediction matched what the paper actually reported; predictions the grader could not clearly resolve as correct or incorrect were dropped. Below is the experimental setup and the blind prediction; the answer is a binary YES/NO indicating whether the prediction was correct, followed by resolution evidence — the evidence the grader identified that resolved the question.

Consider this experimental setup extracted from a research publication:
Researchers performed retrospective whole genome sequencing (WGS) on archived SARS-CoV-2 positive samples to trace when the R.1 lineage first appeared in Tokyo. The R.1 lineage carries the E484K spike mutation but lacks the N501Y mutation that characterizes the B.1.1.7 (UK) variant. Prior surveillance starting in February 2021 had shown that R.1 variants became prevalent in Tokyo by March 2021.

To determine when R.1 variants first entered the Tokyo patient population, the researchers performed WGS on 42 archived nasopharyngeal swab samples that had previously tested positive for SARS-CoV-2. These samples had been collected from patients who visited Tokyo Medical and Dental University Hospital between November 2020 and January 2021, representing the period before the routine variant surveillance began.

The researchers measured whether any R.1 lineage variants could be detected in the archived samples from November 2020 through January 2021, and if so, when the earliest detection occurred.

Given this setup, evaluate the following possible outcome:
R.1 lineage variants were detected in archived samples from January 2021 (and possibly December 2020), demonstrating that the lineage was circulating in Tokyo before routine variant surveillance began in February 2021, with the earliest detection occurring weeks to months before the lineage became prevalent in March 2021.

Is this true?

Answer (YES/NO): YES